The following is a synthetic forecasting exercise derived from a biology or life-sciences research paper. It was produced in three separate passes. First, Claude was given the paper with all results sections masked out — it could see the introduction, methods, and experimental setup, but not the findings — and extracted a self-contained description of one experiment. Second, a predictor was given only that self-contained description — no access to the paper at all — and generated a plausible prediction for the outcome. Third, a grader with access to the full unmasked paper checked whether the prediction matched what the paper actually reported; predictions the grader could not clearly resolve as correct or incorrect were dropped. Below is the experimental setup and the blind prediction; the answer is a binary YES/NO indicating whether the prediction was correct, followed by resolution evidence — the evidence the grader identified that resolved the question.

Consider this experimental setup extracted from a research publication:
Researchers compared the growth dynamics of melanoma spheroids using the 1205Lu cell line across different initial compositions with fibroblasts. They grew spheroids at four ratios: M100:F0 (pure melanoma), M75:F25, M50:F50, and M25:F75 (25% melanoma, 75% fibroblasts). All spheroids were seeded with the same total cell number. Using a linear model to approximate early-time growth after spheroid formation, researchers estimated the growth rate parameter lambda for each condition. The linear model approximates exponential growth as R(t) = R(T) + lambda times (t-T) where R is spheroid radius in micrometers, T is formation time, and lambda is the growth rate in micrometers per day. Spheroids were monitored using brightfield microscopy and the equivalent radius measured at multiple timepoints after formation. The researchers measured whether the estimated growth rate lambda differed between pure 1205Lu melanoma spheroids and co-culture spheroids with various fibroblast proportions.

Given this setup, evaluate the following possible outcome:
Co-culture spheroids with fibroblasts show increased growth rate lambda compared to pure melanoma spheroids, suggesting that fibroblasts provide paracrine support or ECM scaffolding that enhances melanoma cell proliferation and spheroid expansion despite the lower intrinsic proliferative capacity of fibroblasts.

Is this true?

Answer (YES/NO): NO